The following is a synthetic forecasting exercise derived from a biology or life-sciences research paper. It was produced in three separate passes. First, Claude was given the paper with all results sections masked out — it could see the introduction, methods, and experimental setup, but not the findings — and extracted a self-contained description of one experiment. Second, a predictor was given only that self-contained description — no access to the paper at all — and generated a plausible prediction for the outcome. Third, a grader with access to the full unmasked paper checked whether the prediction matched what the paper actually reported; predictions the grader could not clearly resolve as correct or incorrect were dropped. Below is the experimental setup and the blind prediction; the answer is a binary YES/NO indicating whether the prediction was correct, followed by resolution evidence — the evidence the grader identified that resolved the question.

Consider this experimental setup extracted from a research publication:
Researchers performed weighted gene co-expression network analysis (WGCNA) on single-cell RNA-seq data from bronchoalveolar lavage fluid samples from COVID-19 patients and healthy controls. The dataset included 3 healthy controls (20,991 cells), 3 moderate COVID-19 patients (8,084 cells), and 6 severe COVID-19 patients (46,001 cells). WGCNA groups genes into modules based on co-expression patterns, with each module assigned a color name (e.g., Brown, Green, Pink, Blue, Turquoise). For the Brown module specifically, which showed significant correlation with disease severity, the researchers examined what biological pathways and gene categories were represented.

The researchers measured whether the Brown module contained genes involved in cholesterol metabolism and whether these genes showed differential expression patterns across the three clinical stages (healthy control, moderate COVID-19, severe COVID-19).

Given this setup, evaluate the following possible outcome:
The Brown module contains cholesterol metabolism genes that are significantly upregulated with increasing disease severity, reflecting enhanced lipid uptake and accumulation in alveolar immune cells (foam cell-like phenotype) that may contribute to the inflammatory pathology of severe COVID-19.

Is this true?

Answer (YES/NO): NO